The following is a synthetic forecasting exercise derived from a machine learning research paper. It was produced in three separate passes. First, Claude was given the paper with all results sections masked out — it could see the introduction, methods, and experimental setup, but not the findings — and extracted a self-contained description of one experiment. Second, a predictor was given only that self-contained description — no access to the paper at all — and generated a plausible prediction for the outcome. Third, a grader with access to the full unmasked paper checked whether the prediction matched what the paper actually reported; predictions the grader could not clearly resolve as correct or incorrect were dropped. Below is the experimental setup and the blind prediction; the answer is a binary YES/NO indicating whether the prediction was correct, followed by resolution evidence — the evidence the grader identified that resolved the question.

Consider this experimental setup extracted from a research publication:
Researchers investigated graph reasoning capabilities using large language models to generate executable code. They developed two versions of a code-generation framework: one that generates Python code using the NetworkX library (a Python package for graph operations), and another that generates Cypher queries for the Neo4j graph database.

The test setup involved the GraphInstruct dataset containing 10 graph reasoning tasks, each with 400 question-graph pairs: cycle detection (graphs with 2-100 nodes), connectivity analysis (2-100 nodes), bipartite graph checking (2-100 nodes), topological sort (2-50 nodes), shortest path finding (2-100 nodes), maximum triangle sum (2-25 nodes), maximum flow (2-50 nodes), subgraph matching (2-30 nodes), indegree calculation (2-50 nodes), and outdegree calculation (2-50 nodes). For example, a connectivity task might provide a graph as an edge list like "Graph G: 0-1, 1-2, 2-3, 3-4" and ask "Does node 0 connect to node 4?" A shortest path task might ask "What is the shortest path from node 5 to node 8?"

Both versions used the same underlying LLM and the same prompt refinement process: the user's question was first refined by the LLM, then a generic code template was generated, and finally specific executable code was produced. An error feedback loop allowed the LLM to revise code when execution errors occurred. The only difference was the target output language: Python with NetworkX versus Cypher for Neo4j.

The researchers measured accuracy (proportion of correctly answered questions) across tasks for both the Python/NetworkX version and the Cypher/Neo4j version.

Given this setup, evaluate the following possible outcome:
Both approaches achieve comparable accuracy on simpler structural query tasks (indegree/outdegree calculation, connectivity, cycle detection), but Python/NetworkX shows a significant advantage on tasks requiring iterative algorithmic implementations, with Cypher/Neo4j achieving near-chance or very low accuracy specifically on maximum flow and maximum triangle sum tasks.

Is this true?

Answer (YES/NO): NO